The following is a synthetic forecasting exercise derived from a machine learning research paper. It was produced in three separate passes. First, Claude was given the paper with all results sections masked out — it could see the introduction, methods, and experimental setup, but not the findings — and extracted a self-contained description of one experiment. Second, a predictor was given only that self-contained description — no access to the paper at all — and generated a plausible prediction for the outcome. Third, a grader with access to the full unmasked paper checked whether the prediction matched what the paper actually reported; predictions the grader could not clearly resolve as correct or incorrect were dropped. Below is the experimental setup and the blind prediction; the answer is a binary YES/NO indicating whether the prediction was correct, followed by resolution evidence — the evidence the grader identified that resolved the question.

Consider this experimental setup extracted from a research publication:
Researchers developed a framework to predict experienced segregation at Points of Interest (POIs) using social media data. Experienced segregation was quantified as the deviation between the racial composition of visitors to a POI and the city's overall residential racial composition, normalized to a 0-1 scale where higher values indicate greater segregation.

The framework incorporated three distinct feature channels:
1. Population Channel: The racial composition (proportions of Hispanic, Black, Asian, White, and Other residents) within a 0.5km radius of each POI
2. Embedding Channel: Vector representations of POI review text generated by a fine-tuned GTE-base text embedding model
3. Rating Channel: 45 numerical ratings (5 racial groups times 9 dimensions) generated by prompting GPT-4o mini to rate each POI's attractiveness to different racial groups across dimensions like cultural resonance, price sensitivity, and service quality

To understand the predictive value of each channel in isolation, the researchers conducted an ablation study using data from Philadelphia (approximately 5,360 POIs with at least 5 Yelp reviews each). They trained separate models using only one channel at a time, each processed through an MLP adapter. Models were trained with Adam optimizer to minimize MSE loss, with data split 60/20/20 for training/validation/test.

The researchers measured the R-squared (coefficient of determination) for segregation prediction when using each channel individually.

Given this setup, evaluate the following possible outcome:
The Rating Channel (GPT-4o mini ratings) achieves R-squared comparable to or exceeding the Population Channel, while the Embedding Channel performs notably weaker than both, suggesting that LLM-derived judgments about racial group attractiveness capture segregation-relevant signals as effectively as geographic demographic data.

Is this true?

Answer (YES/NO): NO